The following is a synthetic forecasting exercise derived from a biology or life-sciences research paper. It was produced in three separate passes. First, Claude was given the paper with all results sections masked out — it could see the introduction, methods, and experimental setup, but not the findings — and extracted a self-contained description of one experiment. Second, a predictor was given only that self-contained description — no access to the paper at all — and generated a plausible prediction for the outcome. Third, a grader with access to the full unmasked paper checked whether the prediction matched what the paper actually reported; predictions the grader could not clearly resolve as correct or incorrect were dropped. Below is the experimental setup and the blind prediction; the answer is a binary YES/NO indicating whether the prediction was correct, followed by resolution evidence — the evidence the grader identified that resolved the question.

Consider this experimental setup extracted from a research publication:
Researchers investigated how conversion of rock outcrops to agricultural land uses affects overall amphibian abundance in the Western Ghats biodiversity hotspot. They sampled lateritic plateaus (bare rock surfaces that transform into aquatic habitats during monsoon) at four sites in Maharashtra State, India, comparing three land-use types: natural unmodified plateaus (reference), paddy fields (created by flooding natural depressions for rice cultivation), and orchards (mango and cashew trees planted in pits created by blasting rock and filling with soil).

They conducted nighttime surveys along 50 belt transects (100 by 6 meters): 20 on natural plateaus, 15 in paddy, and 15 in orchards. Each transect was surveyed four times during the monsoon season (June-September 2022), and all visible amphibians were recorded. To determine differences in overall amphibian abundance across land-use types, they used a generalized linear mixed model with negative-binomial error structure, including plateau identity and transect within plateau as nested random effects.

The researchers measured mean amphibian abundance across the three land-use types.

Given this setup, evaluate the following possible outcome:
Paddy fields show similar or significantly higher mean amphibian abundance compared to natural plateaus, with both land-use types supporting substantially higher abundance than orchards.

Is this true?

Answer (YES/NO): YES